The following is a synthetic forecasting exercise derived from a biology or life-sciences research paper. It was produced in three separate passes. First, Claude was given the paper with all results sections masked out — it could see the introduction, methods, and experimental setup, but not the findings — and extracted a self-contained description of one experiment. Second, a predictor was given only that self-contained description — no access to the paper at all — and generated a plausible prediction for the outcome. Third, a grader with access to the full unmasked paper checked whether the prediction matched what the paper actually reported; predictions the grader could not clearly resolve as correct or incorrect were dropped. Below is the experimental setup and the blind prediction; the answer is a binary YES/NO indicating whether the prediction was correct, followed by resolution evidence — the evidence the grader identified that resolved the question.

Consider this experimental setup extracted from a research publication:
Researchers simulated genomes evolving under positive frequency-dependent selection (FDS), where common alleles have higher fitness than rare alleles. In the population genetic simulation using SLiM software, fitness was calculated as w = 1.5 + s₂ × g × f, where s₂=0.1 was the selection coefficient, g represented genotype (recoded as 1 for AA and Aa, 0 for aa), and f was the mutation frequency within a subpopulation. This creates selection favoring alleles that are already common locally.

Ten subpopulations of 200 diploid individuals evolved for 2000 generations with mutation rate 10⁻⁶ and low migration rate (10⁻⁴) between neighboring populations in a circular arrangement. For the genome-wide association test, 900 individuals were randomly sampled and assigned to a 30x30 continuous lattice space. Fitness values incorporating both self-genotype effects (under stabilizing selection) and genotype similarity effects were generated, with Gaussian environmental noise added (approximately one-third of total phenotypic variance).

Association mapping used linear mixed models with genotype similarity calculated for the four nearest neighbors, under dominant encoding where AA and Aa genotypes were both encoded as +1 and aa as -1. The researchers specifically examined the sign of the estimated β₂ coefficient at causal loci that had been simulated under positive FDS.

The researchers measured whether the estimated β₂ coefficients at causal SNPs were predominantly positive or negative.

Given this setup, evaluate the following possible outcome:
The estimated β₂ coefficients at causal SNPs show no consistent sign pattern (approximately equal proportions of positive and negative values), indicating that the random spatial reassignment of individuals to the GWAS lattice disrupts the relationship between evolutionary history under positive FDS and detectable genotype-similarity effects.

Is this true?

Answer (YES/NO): NO